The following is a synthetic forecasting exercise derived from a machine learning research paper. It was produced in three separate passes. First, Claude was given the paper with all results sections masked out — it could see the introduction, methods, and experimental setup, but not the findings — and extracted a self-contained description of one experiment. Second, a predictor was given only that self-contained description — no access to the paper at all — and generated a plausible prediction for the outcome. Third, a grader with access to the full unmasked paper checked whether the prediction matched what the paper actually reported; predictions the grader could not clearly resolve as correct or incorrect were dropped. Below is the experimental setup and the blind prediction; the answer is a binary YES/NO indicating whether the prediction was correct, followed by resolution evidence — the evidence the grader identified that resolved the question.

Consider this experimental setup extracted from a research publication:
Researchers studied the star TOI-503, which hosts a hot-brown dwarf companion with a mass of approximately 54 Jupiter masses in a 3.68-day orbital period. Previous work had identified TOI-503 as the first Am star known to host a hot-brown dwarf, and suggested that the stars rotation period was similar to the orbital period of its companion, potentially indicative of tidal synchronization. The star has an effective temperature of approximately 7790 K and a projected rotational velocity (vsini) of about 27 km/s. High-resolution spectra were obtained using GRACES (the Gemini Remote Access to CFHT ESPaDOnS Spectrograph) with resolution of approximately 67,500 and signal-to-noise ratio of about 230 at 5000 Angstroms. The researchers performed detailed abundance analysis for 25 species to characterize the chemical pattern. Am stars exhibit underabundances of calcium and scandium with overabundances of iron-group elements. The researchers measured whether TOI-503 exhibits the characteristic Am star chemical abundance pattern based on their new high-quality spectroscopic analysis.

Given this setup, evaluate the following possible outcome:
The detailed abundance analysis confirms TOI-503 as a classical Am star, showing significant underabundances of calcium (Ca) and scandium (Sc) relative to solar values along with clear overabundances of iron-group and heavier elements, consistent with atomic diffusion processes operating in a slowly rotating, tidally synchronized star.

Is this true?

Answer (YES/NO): YES